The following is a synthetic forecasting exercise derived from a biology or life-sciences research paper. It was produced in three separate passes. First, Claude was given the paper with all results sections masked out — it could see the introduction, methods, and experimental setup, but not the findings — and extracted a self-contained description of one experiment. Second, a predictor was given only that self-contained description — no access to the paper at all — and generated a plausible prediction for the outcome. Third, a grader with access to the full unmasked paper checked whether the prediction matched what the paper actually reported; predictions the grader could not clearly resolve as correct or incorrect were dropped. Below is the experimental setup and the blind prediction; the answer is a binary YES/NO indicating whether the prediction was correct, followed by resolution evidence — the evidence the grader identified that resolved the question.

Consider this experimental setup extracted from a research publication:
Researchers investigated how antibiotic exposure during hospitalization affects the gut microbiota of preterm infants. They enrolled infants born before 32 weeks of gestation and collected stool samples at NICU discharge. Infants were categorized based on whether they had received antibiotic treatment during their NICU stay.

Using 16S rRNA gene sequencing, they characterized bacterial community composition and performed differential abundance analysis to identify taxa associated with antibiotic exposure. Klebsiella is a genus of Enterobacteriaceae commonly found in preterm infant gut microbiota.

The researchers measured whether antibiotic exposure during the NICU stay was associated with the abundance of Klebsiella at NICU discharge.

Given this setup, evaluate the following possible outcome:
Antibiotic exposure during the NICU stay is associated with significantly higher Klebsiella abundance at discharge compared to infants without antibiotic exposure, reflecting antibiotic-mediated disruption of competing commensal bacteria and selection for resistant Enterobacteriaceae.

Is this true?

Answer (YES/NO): YES